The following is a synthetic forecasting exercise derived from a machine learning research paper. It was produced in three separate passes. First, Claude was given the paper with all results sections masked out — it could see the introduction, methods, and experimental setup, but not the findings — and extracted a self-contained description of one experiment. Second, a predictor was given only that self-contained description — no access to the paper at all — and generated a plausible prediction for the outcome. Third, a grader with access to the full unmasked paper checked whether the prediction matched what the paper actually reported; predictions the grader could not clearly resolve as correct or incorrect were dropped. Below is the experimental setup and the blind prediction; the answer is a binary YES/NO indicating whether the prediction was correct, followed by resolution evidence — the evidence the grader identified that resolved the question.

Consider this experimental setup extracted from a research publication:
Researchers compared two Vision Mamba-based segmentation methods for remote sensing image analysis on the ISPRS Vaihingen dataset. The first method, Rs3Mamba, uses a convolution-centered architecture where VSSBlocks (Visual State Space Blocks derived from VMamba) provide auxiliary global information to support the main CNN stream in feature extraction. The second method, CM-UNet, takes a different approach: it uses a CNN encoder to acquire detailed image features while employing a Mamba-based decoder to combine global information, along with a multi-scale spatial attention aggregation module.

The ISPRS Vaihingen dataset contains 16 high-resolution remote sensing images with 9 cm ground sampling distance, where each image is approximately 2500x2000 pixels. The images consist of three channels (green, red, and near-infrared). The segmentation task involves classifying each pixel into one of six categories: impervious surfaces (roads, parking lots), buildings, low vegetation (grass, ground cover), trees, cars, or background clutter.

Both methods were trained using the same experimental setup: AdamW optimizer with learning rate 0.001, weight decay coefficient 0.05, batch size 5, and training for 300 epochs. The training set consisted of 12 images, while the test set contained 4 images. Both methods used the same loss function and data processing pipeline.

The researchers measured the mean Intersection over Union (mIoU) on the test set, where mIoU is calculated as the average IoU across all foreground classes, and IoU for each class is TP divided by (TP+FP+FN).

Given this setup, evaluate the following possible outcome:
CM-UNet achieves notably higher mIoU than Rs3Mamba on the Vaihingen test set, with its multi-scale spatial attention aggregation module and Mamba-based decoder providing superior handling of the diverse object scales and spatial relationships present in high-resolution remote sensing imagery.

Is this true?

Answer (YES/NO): YES